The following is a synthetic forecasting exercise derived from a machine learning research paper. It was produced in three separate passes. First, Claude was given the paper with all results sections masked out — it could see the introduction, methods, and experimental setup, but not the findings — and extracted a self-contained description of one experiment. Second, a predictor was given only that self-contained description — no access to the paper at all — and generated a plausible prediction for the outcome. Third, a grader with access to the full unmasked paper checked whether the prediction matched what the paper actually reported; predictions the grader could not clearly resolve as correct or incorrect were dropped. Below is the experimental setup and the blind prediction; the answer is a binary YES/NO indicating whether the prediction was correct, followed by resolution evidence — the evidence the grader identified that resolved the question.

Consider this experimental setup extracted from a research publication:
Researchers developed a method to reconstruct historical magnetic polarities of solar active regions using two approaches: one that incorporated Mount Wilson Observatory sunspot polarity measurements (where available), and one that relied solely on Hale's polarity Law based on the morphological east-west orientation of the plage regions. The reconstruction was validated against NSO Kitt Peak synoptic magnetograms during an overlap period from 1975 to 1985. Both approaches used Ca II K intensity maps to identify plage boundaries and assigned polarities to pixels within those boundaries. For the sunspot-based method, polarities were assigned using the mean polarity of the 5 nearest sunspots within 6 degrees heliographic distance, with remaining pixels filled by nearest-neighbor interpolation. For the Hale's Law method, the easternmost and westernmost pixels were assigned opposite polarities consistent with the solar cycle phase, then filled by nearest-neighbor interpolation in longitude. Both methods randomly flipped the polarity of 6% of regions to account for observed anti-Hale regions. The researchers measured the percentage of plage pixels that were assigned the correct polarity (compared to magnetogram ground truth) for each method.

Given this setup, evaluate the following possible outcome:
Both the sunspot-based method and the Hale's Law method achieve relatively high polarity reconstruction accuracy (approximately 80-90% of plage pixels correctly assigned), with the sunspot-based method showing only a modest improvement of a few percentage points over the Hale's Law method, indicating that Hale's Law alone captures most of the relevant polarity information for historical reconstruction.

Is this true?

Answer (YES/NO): NO